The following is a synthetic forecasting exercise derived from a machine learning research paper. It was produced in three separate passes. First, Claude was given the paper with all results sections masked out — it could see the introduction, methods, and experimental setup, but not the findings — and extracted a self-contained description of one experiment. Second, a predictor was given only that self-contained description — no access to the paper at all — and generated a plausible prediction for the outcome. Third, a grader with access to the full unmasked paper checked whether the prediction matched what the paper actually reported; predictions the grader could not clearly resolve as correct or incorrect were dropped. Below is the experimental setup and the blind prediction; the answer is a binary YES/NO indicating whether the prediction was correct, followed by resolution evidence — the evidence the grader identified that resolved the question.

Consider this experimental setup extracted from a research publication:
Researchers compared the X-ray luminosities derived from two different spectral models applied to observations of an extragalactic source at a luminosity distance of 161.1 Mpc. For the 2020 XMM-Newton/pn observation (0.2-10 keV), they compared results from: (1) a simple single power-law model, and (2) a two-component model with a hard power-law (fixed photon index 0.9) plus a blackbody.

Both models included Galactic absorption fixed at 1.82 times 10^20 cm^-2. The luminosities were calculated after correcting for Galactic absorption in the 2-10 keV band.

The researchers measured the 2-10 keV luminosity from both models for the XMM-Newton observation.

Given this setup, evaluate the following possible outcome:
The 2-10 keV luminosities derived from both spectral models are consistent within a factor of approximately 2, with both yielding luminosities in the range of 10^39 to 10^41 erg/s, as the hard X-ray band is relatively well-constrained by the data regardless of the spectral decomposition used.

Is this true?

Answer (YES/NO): NO